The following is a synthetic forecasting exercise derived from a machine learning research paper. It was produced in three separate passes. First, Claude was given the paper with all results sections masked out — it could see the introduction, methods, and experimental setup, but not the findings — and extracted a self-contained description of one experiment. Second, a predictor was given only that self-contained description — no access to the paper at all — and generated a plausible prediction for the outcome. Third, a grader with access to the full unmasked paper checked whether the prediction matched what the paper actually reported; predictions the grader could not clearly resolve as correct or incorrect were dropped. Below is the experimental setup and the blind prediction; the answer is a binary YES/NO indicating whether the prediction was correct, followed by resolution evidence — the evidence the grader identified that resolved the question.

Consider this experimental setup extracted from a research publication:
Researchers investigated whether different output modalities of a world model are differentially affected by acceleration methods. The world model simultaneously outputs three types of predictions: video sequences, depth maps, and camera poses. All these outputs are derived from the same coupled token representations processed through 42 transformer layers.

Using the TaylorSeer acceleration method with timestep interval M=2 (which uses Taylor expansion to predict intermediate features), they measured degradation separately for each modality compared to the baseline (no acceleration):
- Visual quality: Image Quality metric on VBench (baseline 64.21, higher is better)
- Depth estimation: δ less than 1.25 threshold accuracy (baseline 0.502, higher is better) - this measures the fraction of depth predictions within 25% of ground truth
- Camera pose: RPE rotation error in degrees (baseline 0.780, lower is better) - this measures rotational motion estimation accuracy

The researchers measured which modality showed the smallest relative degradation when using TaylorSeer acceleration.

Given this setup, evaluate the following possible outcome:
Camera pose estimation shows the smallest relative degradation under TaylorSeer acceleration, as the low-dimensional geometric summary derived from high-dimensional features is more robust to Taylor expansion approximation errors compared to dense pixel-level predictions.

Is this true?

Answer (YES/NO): NO